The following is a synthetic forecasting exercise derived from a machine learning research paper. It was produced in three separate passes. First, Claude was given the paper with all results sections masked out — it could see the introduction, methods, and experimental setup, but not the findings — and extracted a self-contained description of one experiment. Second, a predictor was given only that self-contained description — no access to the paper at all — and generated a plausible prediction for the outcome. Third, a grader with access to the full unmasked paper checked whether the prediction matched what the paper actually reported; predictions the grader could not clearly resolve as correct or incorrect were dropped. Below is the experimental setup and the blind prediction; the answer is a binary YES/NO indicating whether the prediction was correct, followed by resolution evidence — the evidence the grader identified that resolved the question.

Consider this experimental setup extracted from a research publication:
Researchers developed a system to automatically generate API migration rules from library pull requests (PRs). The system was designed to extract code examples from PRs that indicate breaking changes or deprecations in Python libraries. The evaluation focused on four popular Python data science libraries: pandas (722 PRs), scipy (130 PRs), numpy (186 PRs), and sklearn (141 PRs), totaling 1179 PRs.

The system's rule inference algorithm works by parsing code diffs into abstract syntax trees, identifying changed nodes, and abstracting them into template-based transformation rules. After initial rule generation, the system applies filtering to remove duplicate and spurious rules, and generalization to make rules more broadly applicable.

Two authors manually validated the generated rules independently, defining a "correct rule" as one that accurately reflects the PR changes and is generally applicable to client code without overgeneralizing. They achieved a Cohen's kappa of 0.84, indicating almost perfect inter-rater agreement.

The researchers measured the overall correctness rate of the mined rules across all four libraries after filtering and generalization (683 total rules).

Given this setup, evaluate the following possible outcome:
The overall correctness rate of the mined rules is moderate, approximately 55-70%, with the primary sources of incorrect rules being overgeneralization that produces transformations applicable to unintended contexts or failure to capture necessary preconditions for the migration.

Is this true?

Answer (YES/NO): YES